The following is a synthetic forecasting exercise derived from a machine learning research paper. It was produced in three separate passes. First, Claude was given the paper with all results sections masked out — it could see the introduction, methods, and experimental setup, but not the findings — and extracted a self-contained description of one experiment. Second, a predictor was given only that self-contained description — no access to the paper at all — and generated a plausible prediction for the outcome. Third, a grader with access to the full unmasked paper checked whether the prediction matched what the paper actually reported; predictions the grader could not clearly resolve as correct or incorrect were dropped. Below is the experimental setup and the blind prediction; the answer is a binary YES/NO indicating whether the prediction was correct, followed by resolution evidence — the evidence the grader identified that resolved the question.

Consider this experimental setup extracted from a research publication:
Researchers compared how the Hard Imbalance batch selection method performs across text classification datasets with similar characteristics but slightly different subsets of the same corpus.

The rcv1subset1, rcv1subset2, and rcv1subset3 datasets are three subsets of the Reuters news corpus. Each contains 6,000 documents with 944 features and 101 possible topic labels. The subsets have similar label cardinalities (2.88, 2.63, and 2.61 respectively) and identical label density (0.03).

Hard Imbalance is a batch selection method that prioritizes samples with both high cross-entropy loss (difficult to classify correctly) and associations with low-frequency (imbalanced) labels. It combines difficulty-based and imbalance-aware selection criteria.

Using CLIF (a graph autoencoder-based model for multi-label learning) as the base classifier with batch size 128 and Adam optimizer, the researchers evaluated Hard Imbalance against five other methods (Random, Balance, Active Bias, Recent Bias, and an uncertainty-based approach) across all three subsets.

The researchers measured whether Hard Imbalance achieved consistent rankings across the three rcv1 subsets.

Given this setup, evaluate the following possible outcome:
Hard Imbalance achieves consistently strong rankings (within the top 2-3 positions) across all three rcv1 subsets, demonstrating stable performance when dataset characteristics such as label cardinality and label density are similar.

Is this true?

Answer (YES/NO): NO